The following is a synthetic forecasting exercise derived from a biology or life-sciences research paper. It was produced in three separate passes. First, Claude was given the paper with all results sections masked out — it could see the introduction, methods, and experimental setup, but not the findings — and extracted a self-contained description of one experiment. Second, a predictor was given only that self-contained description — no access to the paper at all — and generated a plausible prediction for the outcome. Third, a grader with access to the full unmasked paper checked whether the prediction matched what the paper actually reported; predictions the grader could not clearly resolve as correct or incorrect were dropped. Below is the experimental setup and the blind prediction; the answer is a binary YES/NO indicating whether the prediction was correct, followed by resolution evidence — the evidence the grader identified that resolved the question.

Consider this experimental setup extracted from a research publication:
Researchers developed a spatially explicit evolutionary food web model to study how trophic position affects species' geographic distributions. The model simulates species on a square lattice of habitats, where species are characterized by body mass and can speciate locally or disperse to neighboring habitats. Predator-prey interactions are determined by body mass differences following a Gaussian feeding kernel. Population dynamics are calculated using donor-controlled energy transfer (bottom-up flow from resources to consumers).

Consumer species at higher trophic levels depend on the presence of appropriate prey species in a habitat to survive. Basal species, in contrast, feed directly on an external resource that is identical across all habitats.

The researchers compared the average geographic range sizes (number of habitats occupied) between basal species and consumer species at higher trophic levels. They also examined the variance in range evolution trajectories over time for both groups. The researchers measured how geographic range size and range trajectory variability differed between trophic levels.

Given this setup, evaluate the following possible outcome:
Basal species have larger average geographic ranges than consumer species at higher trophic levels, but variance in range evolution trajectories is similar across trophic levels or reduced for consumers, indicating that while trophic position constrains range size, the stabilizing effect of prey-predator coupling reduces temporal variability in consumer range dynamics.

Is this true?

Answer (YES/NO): NO